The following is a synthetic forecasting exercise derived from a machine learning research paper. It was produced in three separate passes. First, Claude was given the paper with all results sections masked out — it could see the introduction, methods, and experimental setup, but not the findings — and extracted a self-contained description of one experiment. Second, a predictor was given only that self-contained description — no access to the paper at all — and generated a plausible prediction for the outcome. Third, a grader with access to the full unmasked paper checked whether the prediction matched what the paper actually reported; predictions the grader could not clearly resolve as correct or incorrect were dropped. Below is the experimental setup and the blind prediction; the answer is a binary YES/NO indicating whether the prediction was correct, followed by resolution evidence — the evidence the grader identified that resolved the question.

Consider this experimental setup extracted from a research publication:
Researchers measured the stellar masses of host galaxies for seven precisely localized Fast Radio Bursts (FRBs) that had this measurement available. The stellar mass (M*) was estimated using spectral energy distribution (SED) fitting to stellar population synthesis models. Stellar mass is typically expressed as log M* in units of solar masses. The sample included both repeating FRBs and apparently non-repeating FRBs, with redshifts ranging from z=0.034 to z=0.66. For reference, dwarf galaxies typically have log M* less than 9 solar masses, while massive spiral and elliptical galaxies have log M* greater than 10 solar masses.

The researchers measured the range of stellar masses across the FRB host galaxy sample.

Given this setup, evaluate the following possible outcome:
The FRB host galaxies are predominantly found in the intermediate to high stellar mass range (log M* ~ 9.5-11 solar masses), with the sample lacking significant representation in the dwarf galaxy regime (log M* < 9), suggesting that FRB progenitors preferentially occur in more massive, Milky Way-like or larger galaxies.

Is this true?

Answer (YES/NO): NO